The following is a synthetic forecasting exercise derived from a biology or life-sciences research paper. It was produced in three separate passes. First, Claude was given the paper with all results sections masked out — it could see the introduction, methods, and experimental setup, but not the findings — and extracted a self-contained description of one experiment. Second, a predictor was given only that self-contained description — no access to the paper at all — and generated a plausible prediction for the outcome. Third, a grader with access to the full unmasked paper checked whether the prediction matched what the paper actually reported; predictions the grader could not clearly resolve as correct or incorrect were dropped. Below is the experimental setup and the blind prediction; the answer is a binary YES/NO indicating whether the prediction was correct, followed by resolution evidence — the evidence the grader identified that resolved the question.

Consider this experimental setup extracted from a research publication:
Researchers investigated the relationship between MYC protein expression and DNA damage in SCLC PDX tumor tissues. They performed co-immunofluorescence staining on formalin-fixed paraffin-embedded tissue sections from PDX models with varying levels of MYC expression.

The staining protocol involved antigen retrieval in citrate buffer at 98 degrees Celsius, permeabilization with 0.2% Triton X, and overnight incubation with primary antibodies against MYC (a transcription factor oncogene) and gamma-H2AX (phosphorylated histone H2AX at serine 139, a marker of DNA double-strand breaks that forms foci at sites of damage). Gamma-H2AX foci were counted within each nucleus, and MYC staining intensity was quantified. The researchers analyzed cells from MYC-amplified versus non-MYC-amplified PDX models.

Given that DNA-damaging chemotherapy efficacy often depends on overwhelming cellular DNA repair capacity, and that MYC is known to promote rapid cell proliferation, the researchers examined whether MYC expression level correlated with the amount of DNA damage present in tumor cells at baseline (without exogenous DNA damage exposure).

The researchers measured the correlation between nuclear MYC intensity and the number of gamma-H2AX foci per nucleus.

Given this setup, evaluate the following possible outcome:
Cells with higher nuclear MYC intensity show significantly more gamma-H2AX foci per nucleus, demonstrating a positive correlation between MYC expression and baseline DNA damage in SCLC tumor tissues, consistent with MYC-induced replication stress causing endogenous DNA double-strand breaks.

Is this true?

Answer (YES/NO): NO